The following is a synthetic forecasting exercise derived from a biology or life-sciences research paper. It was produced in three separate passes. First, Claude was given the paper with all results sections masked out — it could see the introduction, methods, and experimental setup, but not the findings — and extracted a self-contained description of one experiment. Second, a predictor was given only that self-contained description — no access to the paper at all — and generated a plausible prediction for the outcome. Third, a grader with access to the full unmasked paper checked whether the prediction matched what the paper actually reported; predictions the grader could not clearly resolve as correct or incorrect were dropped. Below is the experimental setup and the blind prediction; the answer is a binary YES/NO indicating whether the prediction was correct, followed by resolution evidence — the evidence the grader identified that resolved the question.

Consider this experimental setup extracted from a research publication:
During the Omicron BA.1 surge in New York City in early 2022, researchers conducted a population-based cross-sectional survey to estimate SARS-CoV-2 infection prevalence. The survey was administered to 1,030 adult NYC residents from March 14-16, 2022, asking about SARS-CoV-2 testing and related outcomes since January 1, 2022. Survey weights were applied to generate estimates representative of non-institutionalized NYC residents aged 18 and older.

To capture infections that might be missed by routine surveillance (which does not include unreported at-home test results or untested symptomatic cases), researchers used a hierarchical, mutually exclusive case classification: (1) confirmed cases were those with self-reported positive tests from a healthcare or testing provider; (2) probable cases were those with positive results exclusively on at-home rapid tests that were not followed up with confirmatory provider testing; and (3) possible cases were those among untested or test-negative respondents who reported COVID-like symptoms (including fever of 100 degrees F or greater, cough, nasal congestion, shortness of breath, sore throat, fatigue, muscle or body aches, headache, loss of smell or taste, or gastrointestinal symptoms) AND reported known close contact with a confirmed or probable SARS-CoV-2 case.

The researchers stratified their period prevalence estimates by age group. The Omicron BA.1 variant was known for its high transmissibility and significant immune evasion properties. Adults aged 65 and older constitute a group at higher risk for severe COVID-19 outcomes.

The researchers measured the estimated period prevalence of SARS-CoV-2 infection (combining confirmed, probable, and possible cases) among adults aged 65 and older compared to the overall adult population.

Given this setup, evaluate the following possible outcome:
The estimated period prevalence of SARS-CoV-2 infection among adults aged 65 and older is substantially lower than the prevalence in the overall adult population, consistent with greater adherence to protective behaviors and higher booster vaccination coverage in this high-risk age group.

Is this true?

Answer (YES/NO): YES